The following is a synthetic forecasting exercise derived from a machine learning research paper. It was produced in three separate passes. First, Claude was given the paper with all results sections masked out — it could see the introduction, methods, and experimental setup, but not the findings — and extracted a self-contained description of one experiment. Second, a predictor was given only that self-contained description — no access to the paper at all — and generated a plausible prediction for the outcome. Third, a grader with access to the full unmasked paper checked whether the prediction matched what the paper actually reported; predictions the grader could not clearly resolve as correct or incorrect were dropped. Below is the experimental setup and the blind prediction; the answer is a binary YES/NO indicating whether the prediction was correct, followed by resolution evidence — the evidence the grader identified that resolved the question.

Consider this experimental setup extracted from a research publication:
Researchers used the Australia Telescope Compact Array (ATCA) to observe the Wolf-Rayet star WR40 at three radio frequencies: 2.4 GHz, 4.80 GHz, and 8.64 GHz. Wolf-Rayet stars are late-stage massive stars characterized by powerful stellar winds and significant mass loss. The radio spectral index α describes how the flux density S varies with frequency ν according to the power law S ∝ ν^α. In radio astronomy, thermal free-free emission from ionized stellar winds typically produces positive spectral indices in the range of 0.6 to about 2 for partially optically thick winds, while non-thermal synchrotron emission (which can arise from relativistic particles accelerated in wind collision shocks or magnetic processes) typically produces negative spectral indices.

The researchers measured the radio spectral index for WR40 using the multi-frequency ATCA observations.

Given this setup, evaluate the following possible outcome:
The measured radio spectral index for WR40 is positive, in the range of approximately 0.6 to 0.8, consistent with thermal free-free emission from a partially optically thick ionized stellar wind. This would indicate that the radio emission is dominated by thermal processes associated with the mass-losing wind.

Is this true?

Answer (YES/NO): YES